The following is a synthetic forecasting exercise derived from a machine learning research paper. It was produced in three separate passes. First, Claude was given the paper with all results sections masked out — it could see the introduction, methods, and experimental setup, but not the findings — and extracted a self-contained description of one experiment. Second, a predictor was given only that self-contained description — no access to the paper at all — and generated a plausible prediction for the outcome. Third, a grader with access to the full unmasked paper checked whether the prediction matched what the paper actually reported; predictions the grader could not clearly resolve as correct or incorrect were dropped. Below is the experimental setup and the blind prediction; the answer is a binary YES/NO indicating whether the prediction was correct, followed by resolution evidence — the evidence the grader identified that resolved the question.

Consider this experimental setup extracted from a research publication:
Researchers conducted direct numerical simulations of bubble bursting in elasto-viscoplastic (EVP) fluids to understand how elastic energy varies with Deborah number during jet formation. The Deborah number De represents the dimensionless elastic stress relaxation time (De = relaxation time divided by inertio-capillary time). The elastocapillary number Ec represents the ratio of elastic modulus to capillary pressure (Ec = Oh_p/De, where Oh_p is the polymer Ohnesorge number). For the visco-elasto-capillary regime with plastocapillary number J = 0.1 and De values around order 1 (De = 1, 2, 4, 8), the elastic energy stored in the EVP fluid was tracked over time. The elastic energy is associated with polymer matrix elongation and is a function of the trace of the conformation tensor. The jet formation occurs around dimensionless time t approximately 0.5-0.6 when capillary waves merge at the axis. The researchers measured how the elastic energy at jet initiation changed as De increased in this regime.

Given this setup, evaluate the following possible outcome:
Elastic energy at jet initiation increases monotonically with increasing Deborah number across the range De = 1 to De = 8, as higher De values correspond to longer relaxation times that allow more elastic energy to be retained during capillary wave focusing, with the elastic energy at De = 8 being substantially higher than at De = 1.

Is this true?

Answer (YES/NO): NO